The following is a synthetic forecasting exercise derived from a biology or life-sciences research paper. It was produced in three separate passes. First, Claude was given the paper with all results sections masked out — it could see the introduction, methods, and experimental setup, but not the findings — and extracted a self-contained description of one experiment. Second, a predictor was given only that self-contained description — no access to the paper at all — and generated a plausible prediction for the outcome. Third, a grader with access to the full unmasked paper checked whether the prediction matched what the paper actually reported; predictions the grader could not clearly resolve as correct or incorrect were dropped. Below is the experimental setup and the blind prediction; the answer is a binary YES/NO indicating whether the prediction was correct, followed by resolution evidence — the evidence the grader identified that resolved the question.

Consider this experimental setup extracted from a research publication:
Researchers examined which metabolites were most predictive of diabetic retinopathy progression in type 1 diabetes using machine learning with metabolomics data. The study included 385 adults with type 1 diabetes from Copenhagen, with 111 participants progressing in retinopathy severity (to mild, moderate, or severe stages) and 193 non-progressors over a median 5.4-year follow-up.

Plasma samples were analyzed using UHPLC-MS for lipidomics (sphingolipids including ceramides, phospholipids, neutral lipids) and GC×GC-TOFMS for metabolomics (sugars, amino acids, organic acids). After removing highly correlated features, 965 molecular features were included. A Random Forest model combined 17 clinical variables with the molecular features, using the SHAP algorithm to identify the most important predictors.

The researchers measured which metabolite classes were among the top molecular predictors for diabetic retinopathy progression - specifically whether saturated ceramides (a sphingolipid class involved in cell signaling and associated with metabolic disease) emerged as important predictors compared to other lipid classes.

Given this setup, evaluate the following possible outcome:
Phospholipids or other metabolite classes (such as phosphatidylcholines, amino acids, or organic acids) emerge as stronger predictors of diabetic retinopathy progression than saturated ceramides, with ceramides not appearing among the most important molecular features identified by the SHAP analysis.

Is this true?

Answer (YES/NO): NO